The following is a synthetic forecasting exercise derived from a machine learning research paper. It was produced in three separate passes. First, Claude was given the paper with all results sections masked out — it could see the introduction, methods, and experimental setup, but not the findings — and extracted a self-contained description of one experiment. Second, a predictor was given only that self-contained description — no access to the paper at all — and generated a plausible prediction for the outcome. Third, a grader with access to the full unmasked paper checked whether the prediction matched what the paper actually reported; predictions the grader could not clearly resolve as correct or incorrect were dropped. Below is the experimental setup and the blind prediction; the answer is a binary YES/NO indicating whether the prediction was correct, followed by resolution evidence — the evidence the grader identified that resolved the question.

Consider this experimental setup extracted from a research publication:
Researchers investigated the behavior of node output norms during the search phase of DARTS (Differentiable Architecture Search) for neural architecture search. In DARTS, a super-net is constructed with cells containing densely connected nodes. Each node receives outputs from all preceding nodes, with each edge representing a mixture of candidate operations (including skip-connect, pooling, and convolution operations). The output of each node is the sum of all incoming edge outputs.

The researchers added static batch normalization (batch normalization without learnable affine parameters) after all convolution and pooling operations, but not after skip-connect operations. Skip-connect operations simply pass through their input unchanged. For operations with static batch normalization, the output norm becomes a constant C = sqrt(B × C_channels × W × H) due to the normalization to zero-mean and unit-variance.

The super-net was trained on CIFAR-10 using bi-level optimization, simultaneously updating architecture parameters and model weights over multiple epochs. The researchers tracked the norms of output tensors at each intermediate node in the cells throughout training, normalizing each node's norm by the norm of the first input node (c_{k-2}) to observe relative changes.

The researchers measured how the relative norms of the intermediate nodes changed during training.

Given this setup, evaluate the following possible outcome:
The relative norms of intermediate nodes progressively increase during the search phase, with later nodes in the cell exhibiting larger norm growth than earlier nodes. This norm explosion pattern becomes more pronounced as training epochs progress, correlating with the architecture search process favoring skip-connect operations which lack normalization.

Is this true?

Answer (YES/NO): NO